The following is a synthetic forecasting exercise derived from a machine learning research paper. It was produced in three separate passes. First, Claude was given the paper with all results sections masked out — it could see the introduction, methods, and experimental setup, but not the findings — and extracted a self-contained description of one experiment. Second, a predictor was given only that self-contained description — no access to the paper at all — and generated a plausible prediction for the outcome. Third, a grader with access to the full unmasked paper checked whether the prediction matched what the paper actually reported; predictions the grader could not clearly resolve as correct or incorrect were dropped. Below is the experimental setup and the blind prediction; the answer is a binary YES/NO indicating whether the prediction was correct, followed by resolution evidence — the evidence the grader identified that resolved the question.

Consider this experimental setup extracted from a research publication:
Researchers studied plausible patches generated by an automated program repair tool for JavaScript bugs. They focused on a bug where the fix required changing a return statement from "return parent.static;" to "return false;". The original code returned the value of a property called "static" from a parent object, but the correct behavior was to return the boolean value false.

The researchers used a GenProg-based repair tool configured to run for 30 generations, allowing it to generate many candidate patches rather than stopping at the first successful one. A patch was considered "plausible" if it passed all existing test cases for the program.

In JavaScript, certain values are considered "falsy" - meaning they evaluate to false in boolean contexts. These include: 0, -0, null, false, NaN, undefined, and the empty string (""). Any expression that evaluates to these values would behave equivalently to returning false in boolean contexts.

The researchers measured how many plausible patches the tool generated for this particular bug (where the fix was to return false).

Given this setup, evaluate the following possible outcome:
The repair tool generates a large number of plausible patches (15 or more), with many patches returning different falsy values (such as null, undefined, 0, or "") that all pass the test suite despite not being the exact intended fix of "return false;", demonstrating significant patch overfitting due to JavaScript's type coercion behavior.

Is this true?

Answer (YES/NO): YES